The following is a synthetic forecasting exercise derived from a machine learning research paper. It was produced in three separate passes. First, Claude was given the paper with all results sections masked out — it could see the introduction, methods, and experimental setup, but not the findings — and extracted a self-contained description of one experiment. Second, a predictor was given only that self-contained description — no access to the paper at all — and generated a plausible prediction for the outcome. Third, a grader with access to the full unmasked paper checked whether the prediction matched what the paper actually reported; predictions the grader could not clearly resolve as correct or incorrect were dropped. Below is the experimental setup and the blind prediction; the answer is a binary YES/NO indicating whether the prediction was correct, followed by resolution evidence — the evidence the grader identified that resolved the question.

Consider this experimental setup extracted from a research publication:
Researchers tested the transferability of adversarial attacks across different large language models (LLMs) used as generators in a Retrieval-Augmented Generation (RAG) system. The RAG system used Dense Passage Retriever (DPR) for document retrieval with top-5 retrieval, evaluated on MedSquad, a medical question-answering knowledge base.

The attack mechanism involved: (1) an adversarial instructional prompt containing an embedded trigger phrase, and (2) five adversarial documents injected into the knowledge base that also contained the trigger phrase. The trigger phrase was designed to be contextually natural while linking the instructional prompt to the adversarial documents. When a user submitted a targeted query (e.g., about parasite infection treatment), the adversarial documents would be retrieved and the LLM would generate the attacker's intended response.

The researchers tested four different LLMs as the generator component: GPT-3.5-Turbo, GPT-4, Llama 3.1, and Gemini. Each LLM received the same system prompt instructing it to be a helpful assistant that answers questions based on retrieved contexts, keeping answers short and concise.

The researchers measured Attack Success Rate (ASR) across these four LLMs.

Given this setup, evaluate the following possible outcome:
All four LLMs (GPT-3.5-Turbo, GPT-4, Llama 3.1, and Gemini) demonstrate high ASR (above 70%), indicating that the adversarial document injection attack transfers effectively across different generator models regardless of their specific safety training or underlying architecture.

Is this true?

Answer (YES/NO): YES